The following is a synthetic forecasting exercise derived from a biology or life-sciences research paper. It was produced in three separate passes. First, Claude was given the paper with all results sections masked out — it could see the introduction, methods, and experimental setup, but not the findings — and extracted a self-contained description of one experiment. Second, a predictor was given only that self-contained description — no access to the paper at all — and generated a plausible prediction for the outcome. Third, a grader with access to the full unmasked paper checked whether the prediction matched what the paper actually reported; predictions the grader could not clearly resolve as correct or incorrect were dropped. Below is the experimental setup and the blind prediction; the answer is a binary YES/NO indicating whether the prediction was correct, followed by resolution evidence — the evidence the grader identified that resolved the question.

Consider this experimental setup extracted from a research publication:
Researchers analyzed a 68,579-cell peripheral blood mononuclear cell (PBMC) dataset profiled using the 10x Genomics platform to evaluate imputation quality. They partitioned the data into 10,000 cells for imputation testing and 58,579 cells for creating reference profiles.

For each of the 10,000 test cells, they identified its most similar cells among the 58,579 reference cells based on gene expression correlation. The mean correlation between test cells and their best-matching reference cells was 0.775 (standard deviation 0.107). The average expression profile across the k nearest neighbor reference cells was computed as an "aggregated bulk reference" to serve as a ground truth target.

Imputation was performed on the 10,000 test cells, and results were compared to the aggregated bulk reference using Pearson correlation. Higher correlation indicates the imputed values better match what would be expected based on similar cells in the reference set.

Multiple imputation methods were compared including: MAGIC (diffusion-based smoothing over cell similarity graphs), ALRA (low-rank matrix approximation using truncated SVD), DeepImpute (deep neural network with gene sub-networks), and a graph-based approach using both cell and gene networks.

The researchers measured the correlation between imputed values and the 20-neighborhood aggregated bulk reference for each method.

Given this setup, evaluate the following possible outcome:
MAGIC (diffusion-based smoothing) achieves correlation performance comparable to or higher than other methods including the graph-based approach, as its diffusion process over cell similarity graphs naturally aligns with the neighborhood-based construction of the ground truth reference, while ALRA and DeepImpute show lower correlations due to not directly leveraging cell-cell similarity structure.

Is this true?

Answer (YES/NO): NO